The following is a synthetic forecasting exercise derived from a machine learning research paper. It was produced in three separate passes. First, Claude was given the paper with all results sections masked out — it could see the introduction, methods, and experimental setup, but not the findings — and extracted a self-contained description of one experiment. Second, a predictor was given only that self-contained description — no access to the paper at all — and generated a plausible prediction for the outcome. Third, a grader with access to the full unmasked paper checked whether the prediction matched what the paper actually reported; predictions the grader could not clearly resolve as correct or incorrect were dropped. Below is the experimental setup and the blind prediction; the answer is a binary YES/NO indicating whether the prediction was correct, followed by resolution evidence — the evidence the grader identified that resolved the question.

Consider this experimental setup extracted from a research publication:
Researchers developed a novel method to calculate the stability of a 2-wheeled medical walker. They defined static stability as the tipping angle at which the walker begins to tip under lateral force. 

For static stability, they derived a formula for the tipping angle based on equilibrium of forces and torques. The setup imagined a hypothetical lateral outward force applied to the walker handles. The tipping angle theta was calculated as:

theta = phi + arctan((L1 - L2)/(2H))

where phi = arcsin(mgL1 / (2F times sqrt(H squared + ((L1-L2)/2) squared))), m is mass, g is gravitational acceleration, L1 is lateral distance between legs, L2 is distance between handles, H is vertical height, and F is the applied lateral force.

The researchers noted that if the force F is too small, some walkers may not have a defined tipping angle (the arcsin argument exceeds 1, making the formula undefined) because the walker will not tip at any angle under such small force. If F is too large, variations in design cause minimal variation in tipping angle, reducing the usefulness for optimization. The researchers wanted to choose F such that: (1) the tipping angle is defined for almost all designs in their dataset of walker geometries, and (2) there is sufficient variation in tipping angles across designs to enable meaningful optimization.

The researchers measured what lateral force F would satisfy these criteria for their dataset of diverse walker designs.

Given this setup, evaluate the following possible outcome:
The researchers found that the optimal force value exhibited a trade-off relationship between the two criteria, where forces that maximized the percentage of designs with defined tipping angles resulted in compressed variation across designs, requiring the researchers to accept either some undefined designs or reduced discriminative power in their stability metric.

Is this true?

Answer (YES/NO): YES